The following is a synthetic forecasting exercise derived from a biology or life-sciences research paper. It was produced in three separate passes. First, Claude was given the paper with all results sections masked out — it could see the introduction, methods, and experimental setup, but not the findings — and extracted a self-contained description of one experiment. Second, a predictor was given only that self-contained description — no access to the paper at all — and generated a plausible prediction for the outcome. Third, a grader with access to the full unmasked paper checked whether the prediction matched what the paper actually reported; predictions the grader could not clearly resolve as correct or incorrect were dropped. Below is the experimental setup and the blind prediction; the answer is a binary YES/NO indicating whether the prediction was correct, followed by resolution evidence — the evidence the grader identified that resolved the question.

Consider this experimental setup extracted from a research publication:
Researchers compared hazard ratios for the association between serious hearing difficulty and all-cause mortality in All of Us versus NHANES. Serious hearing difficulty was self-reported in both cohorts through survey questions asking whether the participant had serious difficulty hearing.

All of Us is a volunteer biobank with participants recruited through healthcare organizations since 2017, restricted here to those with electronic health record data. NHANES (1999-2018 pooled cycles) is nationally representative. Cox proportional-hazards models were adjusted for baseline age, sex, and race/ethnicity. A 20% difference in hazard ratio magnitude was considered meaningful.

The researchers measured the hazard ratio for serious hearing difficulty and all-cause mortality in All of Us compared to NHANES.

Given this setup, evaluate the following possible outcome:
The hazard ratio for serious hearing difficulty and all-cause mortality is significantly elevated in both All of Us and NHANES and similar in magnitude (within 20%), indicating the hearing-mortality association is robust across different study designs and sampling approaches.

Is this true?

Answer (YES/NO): YES